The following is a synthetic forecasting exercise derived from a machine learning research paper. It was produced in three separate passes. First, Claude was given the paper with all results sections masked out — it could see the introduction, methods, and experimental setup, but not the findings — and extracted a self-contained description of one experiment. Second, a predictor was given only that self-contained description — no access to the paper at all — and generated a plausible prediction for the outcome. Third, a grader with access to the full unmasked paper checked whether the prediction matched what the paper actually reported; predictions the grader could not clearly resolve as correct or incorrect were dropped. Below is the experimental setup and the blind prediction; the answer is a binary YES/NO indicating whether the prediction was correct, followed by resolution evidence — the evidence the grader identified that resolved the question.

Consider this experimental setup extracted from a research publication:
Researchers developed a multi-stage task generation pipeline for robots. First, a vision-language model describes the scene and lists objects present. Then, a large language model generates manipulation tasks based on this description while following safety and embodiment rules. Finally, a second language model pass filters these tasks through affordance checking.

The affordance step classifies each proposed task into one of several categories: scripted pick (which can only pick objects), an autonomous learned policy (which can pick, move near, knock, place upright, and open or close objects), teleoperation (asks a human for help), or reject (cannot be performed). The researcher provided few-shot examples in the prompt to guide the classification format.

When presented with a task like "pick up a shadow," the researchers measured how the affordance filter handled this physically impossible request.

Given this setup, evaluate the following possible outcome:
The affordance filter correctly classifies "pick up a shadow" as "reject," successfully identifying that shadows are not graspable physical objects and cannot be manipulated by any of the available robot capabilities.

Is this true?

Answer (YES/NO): YES